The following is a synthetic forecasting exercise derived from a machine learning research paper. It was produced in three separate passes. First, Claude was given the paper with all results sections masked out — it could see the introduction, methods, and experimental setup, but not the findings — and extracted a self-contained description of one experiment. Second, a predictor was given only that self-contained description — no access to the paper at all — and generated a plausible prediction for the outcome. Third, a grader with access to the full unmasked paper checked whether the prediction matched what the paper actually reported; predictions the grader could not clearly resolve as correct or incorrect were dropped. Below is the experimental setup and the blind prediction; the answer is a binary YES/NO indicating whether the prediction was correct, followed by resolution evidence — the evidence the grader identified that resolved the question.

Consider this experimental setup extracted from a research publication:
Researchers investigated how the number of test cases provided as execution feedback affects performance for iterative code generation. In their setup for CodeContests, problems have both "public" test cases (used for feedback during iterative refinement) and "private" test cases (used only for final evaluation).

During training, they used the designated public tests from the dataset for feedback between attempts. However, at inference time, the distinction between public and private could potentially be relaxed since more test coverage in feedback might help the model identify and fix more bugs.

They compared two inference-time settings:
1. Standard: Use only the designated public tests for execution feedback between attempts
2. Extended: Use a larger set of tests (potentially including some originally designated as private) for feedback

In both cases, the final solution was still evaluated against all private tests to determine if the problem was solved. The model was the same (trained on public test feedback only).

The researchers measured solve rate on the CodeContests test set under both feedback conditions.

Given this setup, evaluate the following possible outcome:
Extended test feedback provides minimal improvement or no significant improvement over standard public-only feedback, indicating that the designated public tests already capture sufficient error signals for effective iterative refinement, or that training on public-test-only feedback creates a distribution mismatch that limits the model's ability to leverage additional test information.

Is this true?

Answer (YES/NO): NO